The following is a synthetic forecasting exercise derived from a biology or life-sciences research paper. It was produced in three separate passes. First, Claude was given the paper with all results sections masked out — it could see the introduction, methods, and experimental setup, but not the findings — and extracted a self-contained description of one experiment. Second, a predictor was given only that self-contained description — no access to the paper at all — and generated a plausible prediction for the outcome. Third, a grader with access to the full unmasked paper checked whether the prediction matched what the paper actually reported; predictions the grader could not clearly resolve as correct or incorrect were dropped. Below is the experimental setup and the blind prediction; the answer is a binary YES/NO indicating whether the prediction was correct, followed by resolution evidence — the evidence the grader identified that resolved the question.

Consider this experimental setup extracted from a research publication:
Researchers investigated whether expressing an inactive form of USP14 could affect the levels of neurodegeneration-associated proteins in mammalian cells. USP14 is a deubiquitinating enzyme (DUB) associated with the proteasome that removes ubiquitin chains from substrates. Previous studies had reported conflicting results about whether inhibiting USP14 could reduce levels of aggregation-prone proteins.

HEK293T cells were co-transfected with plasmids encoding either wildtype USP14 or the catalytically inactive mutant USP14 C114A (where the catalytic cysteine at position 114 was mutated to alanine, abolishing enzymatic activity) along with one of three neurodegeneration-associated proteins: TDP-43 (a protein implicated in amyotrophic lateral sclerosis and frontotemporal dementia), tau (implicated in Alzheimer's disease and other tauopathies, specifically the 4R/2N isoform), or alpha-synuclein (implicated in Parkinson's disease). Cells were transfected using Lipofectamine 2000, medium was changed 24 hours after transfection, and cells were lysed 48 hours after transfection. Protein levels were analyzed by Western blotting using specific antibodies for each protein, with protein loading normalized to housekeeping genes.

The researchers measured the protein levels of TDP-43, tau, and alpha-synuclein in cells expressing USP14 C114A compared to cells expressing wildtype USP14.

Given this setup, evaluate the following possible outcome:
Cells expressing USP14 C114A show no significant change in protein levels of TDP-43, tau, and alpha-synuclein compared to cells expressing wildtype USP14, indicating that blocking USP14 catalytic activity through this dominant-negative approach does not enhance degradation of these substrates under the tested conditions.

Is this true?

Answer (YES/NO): YES